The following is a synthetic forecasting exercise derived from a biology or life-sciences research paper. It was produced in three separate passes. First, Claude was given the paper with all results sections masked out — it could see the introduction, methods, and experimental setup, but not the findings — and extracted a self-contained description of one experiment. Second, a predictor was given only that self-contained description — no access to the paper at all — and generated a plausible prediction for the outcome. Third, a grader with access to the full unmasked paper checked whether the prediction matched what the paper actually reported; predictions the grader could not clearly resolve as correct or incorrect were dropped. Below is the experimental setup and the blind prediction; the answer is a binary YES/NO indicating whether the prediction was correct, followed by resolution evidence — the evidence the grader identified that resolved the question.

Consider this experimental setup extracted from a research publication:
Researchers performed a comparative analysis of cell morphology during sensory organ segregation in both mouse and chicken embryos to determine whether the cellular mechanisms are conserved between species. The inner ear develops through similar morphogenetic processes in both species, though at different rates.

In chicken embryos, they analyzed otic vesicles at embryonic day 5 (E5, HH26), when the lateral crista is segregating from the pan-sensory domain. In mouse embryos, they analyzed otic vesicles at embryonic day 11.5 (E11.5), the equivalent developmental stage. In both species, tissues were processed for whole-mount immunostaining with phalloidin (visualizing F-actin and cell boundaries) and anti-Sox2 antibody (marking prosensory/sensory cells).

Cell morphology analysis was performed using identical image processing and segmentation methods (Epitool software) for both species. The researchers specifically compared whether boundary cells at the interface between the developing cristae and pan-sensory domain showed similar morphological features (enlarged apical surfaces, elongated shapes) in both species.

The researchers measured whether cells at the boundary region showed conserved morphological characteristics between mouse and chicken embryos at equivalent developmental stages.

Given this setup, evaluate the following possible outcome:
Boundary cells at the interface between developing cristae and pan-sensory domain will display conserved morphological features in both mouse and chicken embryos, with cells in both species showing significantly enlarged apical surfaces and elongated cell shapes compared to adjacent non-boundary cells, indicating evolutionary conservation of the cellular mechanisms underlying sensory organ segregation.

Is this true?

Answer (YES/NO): YES